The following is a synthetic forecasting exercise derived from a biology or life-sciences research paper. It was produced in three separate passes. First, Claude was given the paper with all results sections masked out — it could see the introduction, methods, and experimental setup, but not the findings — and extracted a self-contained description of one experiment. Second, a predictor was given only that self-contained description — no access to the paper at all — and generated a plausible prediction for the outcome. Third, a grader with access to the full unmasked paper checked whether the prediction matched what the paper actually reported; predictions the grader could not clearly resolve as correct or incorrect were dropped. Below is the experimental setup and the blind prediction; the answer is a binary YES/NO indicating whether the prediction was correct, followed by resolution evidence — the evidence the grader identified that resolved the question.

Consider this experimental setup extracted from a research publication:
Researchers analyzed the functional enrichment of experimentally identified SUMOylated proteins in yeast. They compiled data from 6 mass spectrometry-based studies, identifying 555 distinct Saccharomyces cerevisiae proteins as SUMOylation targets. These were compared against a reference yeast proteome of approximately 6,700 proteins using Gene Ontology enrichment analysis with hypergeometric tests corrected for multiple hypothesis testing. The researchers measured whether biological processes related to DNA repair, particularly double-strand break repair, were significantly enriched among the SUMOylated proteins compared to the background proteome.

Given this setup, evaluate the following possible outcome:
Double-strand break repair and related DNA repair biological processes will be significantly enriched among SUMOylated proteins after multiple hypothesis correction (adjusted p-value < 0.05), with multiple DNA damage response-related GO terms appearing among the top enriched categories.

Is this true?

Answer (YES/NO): YES